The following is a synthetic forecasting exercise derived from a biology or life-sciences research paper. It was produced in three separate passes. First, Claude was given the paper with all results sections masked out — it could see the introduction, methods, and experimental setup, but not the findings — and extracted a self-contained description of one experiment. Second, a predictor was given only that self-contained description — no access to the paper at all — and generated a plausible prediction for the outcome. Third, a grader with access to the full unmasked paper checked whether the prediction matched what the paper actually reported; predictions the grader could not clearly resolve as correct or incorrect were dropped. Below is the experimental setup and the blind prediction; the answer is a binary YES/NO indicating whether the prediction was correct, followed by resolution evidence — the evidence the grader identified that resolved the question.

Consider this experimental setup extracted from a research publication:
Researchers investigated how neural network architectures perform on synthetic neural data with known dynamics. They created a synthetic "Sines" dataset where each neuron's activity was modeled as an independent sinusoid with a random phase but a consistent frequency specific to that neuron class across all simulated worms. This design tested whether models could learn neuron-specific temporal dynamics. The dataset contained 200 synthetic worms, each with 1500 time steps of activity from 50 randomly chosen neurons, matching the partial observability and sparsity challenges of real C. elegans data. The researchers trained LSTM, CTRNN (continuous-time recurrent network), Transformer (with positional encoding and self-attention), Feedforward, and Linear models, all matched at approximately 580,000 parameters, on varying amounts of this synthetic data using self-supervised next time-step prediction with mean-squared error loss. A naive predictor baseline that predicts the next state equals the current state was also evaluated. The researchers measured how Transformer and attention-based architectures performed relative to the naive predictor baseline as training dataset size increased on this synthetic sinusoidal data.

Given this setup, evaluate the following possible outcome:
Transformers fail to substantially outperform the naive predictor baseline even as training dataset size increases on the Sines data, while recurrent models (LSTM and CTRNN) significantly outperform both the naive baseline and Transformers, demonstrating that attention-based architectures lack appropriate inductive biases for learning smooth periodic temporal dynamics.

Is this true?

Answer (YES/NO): NO